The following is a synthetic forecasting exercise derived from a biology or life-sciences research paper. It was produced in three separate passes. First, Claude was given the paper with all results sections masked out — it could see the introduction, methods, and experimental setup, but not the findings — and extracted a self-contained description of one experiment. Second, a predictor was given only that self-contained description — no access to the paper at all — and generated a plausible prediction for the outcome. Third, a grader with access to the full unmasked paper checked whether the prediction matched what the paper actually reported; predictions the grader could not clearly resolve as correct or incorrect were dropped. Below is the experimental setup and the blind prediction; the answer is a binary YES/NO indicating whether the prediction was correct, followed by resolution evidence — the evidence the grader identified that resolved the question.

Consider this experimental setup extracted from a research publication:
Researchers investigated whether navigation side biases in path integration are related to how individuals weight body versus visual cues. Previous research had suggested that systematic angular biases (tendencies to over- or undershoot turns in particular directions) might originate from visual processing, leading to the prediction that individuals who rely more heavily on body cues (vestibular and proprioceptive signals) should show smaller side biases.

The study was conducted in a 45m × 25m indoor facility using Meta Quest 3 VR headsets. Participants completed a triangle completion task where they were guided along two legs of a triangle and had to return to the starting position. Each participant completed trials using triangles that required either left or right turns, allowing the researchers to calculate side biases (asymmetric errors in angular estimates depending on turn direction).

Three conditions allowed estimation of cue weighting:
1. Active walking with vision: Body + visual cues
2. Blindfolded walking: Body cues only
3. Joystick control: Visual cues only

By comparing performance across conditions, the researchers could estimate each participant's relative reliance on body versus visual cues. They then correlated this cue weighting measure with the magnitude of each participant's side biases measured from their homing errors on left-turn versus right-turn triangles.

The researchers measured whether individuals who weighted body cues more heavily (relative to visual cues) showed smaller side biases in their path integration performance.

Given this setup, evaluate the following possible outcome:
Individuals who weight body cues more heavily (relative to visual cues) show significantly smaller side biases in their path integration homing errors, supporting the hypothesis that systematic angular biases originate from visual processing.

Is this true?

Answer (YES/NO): NO